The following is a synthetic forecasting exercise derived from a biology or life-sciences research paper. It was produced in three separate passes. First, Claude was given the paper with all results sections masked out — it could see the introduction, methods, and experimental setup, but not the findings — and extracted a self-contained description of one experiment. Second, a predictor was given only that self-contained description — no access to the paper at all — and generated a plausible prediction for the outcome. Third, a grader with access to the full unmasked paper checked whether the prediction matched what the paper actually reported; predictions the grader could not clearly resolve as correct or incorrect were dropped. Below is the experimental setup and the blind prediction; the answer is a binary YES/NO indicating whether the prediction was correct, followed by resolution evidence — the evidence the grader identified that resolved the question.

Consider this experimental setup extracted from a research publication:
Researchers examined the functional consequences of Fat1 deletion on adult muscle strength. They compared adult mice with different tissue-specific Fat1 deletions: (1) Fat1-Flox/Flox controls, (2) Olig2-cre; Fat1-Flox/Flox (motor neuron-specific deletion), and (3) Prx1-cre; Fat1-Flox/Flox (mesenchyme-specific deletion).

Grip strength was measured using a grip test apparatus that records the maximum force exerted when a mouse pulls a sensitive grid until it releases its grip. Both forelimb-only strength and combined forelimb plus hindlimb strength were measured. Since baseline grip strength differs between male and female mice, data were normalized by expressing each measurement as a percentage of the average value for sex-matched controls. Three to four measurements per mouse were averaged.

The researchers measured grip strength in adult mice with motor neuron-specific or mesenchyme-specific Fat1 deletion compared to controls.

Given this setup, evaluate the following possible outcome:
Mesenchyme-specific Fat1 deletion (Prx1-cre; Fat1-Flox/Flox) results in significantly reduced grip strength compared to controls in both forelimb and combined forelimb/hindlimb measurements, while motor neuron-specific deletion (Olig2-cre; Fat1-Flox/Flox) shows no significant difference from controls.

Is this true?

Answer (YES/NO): NO